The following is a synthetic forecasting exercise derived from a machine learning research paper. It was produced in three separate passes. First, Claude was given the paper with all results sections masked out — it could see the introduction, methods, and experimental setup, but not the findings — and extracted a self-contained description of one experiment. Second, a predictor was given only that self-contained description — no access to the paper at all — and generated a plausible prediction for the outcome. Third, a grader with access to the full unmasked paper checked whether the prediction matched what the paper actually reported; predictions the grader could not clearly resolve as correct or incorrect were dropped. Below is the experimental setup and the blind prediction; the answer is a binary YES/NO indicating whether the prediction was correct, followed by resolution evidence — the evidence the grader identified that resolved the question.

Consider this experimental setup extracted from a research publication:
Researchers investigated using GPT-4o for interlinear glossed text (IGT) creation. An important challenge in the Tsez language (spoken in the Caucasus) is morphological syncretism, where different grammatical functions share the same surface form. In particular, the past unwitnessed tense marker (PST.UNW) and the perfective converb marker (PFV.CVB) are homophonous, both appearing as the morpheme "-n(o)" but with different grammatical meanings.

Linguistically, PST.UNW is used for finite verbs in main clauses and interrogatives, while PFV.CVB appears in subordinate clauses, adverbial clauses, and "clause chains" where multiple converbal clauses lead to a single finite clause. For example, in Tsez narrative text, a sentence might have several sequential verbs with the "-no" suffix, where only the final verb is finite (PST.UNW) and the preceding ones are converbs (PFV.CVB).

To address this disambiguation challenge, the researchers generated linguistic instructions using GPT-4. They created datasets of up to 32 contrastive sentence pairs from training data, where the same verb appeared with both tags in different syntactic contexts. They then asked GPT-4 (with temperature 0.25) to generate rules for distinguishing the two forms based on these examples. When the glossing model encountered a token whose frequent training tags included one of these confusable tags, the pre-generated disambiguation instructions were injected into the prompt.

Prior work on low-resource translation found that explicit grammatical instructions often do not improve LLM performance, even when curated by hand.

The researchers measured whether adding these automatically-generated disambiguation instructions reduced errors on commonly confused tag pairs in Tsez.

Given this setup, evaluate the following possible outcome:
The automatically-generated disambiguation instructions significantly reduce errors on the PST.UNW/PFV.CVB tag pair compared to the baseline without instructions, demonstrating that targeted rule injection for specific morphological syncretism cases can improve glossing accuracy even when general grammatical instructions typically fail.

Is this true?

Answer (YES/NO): YES